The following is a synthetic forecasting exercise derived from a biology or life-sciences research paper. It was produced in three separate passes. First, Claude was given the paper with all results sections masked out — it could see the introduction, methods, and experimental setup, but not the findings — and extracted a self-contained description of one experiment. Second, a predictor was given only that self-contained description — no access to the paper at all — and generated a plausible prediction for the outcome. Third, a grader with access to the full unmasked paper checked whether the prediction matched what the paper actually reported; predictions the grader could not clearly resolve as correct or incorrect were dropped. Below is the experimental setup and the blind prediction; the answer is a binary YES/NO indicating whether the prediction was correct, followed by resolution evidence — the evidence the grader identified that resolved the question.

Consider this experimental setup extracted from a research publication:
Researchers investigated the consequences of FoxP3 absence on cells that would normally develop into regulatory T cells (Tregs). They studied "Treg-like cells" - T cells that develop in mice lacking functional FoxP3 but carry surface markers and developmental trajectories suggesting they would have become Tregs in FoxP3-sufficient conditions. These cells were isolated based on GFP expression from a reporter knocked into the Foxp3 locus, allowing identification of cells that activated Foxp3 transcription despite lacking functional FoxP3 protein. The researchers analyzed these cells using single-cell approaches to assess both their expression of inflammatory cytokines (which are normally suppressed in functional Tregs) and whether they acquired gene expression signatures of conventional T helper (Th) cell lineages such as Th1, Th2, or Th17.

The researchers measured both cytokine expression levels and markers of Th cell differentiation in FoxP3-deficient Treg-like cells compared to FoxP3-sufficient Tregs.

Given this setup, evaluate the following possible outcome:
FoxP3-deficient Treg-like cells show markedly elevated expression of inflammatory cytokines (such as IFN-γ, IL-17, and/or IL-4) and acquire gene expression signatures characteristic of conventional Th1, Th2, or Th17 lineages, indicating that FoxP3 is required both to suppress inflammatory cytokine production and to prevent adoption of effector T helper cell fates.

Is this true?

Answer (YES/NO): NO